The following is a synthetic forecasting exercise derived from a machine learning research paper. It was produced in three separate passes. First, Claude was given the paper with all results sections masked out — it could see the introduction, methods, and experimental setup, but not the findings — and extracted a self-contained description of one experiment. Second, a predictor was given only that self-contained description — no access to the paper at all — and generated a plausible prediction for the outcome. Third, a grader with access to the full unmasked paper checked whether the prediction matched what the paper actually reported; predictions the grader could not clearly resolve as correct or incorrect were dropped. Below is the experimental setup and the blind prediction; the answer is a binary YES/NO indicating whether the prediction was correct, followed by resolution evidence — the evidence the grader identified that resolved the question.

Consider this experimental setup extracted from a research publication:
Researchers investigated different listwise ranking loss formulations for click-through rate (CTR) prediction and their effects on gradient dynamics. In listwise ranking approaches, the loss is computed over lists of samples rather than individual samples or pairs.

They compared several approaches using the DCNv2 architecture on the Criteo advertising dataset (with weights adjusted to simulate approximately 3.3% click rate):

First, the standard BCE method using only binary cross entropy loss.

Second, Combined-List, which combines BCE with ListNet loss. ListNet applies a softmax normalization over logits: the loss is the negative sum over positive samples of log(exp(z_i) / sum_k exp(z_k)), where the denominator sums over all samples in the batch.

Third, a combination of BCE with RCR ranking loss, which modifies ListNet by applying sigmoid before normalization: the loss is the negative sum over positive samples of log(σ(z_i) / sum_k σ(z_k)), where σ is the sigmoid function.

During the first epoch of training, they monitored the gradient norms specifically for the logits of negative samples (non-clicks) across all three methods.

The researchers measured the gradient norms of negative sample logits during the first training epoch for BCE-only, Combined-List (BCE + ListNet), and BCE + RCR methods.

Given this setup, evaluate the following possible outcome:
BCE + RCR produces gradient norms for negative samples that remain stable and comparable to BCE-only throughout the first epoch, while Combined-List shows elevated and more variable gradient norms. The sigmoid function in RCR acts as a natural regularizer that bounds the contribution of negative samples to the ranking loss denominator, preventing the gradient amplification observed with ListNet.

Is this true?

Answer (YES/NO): NO